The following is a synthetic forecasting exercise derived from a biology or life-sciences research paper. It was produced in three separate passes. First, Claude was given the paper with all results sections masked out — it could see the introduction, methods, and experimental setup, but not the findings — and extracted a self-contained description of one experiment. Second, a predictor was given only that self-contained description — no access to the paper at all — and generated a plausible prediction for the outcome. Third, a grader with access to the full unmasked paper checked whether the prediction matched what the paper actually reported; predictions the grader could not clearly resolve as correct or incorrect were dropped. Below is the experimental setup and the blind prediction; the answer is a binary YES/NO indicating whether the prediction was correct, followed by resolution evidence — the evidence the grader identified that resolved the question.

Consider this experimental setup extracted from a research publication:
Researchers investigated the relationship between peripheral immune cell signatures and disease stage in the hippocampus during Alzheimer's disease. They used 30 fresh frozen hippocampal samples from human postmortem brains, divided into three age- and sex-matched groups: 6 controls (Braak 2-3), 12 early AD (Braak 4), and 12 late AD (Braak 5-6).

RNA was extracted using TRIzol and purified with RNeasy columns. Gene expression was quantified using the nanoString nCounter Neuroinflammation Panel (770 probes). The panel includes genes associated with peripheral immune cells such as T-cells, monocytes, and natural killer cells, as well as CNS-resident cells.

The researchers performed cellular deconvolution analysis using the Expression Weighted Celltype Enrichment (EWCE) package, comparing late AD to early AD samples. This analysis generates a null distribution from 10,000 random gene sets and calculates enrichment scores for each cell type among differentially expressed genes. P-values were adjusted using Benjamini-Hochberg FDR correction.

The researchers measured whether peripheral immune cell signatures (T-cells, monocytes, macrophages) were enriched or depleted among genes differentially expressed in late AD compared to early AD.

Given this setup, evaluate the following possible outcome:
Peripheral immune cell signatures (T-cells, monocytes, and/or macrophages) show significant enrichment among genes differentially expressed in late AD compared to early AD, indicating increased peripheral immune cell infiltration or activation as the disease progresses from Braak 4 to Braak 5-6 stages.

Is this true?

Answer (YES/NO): NO